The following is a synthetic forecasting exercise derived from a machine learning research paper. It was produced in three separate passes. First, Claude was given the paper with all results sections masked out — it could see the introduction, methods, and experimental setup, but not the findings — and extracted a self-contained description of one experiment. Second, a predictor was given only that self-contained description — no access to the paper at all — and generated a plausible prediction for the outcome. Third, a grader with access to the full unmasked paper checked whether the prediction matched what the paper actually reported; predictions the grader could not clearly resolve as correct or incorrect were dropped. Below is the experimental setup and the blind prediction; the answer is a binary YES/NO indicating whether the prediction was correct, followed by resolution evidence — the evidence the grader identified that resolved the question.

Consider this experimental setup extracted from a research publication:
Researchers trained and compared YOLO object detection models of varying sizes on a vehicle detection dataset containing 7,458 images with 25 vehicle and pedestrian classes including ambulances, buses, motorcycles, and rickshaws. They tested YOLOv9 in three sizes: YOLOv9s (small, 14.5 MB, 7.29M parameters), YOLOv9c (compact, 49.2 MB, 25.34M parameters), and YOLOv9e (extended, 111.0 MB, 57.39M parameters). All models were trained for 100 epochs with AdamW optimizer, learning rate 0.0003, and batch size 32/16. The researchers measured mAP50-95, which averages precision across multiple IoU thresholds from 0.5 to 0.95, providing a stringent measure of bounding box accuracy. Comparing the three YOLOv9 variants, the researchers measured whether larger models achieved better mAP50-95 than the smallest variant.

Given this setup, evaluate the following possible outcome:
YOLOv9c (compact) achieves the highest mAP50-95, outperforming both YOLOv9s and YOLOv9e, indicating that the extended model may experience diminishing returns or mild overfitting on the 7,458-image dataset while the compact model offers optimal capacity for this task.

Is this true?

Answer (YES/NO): YES